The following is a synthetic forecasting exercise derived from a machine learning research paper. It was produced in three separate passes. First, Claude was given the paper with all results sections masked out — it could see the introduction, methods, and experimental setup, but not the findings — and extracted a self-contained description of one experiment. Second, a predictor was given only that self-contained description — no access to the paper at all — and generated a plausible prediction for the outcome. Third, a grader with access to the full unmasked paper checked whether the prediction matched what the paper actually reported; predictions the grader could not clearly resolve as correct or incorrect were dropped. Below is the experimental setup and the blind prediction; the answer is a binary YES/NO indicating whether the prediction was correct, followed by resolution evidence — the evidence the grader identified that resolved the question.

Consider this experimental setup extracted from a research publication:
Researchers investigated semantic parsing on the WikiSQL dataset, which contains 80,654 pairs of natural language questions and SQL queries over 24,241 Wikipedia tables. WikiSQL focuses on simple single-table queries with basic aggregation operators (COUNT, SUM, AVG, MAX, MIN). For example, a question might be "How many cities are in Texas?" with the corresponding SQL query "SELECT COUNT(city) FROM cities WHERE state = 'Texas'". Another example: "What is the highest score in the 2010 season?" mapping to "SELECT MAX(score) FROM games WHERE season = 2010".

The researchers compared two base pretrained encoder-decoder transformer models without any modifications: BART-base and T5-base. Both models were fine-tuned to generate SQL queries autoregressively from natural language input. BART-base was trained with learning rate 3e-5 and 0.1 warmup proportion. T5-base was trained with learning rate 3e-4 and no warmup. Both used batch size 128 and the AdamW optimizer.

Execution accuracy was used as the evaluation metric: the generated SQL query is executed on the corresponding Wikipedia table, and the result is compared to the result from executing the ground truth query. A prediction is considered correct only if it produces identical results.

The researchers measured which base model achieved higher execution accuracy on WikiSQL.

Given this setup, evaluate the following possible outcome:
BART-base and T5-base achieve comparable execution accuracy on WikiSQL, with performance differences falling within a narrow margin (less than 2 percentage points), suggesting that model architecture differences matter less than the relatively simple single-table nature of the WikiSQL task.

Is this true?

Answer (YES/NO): YES